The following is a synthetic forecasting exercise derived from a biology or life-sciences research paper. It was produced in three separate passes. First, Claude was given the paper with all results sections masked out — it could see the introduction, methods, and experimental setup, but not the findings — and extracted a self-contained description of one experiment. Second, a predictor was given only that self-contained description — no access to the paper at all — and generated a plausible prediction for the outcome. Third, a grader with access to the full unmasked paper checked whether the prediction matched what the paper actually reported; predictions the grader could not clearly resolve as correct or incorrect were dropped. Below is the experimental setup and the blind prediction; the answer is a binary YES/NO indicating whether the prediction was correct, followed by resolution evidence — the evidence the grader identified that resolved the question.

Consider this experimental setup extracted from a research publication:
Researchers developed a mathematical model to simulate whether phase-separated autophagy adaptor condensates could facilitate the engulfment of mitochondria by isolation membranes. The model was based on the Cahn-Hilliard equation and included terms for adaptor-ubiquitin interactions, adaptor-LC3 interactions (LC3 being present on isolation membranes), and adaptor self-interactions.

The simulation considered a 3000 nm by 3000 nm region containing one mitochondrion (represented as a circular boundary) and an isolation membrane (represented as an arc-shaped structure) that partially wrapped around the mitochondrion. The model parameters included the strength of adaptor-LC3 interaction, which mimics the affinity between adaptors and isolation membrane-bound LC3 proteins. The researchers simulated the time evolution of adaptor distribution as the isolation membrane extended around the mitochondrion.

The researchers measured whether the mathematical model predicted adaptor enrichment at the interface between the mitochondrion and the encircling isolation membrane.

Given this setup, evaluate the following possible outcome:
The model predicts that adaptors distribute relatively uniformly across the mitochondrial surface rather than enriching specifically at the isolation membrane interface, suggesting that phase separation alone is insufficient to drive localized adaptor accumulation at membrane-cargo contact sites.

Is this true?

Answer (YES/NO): NO